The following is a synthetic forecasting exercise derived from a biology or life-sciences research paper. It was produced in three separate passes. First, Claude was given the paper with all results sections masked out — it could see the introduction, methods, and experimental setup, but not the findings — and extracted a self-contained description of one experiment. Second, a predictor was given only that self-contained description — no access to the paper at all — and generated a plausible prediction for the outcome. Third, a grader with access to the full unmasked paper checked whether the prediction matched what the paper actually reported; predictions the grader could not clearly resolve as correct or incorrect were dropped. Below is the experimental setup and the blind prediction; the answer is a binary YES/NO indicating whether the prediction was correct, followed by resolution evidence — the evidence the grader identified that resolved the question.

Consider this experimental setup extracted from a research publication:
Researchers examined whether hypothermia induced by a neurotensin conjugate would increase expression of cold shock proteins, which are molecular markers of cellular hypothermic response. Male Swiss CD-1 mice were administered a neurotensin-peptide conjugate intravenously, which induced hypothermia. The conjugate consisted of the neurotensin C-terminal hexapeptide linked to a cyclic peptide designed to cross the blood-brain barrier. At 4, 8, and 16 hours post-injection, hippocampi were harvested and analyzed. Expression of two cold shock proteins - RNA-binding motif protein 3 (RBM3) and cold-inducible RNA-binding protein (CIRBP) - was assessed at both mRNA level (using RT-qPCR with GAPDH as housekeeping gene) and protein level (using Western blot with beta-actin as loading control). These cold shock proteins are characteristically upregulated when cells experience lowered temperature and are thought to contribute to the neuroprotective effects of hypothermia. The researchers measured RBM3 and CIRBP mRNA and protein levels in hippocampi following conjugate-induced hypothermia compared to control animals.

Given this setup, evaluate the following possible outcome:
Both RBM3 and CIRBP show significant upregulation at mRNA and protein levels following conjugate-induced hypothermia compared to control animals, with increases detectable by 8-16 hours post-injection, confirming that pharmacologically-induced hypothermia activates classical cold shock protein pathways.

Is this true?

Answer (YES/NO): NO